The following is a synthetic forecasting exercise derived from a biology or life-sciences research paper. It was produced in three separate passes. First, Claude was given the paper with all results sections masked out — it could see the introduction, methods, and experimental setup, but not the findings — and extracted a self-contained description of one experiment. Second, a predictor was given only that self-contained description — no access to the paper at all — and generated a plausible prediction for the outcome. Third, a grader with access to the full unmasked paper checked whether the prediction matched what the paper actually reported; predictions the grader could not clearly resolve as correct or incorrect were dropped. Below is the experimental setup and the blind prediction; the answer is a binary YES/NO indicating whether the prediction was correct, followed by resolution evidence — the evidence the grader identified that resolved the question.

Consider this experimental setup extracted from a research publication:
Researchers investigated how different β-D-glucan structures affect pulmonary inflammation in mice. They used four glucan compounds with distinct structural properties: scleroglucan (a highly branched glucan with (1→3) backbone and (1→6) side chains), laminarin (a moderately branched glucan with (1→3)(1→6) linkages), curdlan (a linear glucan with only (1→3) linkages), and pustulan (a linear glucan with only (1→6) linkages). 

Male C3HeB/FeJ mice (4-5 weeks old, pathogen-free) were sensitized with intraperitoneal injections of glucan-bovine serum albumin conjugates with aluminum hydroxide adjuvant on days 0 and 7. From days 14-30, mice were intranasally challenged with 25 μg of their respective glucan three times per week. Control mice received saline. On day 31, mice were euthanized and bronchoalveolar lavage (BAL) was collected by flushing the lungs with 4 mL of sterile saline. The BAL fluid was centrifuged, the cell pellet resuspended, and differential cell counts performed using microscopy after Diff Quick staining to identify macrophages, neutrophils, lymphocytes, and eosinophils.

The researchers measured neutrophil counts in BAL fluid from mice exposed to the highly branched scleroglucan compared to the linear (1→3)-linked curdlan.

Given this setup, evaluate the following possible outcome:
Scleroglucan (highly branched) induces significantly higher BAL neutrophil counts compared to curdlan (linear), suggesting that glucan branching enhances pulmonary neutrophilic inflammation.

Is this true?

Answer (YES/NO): NO